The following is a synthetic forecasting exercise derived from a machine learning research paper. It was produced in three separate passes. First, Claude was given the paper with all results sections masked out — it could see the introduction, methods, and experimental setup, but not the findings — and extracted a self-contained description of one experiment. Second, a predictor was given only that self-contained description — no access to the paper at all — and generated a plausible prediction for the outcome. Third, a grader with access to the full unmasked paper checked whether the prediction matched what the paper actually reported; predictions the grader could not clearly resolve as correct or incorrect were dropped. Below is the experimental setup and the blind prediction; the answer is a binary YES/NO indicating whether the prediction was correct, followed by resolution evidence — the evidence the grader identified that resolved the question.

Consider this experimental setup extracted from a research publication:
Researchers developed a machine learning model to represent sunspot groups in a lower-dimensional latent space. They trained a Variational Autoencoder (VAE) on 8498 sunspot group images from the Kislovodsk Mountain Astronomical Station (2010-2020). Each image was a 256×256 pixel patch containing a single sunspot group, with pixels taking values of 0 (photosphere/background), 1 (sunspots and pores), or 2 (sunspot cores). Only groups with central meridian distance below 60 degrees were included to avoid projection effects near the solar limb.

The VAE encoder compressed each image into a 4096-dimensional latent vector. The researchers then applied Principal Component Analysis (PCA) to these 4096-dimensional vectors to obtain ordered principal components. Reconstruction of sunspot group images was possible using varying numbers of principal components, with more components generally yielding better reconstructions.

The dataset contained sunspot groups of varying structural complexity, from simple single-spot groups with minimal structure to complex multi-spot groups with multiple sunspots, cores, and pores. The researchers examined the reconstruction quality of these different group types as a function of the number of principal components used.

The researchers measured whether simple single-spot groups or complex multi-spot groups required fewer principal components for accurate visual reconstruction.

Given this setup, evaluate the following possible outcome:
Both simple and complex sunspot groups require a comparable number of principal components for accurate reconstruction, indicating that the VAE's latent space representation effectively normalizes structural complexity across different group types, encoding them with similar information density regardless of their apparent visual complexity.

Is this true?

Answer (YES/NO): NO